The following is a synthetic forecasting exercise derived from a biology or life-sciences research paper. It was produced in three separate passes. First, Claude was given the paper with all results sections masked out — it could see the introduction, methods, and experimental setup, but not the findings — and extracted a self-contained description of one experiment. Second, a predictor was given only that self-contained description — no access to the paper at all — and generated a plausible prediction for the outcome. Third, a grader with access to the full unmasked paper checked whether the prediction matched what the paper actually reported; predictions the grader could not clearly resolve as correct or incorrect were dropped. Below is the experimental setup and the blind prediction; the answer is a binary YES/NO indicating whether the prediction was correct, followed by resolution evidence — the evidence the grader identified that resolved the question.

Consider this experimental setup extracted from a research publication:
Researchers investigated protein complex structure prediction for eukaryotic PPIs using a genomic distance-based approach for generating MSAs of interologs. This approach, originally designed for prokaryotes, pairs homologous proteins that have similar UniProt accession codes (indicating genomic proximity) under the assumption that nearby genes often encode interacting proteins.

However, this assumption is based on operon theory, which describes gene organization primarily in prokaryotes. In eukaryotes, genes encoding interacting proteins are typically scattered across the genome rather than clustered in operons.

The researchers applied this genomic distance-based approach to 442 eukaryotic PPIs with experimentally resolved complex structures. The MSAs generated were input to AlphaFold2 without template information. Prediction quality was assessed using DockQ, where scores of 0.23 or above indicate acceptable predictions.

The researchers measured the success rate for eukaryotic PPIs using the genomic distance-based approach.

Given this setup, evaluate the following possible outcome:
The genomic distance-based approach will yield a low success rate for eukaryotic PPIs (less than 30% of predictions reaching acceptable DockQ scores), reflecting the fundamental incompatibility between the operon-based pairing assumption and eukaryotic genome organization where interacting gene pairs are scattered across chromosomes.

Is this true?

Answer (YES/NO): YES